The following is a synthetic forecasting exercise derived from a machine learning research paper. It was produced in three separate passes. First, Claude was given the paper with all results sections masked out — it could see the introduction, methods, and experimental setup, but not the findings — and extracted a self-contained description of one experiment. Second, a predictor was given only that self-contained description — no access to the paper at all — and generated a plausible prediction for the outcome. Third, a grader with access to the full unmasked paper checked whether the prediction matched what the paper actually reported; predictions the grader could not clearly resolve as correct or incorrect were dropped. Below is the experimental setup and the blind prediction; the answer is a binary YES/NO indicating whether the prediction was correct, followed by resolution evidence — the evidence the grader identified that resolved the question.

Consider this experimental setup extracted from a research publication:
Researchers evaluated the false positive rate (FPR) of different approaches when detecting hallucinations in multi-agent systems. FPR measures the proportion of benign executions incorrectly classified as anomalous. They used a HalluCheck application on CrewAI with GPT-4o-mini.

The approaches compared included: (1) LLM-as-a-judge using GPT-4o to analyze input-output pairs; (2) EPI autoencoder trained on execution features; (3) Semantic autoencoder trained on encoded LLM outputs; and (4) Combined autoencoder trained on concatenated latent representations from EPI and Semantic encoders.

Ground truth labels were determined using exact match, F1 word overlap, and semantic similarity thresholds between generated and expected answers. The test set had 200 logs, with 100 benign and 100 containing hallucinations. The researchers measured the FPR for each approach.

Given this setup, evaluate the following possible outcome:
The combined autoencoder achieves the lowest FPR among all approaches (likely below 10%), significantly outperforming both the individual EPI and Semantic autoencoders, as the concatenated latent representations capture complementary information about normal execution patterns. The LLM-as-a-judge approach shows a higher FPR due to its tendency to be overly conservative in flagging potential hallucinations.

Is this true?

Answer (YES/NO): NO